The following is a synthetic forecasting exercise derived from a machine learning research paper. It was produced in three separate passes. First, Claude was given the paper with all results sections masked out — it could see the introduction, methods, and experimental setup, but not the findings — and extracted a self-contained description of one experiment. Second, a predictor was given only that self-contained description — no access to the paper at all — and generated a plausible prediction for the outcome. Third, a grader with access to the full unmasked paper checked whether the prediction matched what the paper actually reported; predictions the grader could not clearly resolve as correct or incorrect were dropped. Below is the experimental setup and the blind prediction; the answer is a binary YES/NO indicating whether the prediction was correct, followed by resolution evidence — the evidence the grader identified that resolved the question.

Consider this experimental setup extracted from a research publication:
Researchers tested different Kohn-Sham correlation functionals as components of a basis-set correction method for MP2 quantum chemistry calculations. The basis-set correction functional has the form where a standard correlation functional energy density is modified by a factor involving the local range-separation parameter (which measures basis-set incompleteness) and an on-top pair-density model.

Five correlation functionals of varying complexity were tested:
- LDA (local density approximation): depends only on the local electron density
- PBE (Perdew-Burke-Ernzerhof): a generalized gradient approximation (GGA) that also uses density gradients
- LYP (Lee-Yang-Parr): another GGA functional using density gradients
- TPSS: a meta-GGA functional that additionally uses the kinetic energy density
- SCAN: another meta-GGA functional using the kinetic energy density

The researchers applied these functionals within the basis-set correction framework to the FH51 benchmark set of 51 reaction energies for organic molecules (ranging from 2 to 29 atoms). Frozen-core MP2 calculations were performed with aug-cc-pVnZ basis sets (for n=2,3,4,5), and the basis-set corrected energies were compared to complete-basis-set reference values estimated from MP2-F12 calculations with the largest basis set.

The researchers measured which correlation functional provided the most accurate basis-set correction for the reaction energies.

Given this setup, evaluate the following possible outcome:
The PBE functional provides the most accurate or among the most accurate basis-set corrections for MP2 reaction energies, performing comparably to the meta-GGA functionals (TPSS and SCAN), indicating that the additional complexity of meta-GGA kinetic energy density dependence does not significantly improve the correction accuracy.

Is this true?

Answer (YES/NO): YES